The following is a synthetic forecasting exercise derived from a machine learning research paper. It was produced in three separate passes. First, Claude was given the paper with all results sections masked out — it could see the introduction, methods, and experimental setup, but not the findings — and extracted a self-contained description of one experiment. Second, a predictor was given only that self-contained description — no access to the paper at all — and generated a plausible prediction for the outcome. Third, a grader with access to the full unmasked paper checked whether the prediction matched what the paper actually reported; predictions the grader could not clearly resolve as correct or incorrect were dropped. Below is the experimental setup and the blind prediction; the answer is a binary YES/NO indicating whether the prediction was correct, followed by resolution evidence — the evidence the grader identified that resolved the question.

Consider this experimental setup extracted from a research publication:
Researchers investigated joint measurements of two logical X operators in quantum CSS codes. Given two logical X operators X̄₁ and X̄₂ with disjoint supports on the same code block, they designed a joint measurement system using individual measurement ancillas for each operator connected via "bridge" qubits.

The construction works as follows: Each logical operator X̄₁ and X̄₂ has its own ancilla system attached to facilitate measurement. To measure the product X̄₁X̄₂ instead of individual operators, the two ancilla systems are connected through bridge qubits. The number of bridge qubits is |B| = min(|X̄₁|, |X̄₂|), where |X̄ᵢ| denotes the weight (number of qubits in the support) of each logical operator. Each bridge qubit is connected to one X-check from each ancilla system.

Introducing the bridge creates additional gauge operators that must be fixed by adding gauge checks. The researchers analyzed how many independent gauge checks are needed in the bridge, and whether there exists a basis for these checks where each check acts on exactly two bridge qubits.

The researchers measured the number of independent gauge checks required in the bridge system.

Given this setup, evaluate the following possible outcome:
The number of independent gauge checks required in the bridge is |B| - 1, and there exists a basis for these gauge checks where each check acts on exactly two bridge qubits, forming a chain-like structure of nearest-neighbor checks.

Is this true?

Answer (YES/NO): YES